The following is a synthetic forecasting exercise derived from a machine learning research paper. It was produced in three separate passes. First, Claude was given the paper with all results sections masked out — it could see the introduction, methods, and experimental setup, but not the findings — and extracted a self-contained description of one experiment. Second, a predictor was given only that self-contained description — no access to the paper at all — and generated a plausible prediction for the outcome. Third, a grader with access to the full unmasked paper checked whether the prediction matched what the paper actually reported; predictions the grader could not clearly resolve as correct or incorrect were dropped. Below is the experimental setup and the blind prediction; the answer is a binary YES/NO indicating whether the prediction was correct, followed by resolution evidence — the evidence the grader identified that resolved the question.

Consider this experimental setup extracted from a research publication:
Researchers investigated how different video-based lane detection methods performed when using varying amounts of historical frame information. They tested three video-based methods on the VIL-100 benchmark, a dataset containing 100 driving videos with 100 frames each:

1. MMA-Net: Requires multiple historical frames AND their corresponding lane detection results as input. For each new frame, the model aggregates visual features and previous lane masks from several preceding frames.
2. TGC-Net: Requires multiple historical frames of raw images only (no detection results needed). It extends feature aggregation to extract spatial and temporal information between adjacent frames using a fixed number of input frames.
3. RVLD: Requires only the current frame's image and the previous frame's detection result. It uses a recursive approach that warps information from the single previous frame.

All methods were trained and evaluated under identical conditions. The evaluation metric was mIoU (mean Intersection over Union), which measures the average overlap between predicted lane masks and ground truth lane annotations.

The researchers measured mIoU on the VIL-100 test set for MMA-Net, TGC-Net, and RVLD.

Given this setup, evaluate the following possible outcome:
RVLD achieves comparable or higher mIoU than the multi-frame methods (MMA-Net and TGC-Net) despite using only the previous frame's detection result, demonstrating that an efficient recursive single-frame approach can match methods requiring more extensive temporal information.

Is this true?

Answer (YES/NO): YES